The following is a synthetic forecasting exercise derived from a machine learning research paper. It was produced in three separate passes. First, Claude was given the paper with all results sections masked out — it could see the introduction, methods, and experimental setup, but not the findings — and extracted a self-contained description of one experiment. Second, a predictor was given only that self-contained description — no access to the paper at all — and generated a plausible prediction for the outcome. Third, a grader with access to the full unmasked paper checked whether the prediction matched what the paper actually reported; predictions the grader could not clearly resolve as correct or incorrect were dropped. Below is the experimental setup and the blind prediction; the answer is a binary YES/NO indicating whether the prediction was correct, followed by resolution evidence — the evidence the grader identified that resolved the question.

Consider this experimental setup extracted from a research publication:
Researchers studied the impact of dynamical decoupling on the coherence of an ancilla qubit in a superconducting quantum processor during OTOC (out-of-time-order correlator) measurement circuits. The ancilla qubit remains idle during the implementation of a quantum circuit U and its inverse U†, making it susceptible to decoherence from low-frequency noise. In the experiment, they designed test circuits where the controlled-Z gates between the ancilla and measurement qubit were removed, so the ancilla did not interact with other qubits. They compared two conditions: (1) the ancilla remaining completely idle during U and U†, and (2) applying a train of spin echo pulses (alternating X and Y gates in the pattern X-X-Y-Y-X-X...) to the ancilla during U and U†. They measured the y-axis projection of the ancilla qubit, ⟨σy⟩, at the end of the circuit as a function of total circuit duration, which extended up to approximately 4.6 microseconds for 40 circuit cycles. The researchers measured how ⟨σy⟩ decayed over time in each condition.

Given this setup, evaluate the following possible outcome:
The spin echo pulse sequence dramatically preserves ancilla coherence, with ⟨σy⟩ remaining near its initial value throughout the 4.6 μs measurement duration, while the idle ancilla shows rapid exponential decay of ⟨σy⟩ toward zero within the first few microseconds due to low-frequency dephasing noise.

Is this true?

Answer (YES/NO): NO